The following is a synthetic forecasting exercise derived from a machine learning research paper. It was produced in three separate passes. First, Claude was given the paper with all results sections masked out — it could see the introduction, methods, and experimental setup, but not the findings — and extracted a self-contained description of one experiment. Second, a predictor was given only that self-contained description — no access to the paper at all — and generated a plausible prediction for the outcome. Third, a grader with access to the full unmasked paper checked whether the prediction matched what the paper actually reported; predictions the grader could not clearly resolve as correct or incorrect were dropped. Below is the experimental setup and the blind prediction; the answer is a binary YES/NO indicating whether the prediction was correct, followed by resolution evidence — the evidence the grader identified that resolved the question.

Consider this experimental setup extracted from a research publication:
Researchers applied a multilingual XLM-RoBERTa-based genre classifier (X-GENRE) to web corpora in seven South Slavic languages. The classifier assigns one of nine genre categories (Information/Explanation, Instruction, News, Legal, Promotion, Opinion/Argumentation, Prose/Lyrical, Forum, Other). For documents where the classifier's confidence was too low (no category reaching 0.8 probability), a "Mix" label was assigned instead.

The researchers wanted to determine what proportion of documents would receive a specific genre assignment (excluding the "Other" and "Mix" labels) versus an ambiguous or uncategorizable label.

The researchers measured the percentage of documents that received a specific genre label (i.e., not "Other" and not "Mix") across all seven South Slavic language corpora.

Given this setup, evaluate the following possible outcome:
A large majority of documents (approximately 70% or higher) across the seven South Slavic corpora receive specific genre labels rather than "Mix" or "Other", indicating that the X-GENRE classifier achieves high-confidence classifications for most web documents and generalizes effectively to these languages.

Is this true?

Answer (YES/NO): YES